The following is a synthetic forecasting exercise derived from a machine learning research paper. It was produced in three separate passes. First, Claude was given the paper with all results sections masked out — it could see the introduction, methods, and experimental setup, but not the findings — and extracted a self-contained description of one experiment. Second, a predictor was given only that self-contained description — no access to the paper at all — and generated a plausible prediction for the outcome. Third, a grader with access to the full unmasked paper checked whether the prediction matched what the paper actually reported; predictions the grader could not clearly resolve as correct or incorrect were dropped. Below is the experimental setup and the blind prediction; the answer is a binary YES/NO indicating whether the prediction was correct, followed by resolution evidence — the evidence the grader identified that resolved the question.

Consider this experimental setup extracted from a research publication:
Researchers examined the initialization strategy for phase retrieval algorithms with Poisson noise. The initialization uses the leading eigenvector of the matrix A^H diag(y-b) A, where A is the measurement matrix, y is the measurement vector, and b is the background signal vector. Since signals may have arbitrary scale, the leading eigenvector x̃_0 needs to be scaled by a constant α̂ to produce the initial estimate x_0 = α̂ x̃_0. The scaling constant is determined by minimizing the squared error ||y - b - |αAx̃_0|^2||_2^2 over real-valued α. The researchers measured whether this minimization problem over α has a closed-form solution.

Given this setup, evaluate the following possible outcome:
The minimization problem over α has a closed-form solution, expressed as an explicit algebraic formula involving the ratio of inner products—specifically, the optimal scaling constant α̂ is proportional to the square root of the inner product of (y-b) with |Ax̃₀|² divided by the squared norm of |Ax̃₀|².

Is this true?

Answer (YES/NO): NO